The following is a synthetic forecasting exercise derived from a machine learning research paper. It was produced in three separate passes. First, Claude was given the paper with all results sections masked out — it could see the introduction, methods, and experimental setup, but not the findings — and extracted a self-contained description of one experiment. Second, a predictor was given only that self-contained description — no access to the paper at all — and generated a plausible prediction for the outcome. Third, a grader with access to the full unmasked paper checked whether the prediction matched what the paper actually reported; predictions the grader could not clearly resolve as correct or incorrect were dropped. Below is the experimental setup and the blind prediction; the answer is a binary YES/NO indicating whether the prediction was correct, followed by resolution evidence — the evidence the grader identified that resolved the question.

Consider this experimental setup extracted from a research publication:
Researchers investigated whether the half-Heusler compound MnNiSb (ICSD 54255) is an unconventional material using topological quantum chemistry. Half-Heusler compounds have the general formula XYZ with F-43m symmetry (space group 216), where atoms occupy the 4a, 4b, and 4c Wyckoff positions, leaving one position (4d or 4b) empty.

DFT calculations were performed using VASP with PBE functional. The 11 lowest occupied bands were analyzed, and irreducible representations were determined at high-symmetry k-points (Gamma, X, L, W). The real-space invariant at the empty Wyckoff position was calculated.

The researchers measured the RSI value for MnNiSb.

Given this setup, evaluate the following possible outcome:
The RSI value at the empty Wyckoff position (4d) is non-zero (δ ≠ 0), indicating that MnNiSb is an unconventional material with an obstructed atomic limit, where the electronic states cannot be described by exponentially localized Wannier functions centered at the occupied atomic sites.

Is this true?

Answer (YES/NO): NO